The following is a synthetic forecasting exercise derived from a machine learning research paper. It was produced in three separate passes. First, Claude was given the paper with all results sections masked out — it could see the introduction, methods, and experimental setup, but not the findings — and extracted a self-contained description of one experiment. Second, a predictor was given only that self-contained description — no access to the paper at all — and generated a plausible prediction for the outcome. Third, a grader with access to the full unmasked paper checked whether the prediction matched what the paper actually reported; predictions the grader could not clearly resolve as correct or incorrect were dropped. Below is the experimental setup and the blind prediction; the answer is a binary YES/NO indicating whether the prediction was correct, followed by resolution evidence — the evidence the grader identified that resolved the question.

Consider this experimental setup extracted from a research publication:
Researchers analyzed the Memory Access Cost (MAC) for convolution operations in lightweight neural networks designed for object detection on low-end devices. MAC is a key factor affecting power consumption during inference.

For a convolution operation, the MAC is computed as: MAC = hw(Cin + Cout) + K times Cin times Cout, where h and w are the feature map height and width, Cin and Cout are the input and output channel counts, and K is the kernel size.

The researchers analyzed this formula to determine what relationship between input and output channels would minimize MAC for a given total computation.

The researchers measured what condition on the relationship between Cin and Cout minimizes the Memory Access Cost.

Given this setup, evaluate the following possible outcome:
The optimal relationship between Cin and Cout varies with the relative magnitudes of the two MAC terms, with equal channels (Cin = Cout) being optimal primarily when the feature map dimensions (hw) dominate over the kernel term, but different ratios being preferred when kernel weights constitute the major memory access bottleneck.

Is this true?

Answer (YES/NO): NO